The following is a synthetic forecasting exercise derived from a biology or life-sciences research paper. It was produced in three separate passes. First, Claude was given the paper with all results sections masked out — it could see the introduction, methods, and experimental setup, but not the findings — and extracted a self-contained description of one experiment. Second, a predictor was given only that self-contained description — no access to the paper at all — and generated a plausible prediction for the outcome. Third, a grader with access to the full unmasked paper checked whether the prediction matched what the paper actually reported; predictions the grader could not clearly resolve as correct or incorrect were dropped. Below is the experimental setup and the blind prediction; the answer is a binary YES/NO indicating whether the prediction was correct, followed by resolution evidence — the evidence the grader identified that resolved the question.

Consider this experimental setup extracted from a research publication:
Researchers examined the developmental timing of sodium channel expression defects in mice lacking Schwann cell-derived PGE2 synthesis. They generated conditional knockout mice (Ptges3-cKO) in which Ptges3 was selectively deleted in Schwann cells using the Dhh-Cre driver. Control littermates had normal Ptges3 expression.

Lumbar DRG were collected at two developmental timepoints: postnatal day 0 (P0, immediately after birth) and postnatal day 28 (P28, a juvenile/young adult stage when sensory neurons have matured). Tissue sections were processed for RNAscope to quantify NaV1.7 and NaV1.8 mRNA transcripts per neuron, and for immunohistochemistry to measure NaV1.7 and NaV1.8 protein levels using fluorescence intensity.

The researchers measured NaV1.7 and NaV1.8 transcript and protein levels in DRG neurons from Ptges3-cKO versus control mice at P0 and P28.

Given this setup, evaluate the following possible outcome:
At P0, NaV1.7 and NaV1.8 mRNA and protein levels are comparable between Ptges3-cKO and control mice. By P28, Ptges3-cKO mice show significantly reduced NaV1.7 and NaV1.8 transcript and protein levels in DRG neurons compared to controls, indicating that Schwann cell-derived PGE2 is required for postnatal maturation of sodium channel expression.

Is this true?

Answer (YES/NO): NO